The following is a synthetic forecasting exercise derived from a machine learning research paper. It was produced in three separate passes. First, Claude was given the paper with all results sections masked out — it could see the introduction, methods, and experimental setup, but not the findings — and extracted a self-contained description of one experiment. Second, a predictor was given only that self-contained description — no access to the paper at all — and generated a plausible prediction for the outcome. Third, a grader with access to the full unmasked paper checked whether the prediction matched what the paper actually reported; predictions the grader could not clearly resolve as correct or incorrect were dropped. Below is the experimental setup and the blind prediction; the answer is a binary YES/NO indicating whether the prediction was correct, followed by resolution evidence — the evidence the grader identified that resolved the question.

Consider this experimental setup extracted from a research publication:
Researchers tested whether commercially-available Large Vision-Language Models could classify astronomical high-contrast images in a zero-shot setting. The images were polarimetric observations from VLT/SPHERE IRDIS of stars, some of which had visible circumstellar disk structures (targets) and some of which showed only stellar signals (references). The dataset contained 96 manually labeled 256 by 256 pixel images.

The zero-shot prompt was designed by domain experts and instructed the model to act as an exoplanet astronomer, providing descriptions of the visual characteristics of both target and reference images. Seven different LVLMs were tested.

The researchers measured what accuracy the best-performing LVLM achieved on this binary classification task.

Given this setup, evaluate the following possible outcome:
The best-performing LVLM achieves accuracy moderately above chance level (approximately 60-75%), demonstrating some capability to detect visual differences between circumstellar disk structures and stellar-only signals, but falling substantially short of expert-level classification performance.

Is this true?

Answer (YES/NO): YES